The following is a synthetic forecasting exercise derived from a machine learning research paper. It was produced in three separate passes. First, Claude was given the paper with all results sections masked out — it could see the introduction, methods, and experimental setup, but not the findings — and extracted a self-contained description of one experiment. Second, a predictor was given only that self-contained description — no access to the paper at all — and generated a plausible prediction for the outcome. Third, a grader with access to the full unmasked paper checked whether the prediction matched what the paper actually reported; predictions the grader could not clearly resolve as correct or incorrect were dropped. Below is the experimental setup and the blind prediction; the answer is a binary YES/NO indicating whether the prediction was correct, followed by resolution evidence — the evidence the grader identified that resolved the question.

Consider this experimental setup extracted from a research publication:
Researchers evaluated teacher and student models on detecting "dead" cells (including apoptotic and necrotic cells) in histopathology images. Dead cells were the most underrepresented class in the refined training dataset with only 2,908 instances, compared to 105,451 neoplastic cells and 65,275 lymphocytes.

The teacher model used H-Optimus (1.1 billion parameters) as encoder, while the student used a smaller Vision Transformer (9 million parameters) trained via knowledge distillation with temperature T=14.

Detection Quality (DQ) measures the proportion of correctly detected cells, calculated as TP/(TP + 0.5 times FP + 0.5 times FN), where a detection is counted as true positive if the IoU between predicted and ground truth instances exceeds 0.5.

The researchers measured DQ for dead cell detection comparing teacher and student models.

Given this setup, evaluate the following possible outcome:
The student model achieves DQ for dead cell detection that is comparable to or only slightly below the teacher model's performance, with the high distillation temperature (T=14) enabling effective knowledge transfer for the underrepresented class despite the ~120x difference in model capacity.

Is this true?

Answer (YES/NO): NO